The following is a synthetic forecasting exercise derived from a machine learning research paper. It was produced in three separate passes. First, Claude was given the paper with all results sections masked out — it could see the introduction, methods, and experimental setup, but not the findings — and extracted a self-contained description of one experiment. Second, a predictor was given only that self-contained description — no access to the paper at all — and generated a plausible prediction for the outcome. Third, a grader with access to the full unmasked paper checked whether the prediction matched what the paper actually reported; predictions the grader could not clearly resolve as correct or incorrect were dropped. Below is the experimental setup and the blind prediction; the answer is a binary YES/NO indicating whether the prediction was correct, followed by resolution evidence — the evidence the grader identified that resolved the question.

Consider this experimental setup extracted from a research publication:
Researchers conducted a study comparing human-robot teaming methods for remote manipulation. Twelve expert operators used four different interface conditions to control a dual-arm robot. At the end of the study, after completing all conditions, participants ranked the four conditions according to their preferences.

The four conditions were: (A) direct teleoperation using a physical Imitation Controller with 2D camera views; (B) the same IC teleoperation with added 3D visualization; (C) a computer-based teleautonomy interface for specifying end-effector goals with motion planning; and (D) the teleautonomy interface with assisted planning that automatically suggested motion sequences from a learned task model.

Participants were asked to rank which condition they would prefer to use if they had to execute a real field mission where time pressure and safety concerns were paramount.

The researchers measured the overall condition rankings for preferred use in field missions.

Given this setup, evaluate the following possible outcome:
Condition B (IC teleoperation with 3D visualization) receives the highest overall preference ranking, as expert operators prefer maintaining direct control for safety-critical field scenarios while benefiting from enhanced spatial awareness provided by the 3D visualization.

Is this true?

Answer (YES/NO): NO